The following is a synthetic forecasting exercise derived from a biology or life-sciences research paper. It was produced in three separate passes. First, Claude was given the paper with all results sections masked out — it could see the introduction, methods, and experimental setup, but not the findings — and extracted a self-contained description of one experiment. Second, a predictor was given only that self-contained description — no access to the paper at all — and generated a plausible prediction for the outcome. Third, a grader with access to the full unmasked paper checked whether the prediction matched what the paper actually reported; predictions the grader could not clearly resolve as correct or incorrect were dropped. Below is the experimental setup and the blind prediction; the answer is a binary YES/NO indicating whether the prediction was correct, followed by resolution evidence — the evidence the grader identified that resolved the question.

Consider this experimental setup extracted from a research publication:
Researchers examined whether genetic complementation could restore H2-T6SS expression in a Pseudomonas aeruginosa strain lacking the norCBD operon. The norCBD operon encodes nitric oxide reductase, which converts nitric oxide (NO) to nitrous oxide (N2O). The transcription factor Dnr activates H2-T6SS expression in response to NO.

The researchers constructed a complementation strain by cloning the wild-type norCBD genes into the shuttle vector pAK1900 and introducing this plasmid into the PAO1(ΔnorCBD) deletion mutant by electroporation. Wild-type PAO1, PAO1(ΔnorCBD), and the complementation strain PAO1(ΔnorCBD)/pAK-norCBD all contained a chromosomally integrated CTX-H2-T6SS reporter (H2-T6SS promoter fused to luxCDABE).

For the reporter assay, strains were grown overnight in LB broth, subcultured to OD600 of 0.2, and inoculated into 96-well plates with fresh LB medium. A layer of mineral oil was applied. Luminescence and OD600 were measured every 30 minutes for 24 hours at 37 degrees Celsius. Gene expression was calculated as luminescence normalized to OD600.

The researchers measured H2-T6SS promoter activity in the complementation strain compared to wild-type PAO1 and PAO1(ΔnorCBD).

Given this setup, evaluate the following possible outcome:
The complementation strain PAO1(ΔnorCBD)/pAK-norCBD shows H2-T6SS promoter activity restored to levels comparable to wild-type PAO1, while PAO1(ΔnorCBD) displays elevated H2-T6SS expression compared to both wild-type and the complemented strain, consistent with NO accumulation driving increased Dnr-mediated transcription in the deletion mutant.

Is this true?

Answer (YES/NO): NO